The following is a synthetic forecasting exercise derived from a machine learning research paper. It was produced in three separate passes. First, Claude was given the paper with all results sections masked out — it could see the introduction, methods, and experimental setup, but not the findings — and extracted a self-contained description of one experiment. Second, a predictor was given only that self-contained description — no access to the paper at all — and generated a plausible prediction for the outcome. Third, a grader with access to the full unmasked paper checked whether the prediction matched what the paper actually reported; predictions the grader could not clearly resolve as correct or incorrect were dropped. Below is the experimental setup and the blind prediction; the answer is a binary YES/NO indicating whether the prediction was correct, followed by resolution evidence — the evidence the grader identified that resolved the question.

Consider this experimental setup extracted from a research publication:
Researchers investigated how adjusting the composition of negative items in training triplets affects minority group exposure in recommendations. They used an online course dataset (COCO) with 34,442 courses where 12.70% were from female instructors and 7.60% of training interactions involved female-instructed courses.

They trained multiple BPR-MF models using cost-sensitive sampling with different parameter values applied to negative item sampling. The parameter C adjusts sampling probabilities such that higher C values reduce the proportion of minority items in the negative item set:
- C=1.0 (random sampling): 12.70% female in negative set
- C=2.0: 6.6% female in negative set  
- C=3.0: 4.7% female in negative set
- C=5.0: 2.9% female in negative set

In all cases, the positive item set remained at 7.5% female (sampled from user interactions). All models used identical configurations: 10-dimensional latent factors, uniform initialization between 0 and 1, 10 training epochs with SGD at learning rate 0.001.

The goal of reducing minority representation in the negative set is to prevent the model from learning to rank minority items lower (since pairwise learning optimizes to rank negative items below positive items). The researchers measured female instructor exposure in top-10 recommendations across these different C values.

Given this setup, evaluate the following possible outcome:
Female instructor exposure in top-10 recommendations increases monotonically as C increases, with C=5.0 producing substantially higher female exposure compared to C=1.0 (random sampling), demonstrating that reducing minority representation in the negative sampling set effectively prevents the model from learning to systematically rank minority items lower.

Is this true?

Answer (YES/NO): NO